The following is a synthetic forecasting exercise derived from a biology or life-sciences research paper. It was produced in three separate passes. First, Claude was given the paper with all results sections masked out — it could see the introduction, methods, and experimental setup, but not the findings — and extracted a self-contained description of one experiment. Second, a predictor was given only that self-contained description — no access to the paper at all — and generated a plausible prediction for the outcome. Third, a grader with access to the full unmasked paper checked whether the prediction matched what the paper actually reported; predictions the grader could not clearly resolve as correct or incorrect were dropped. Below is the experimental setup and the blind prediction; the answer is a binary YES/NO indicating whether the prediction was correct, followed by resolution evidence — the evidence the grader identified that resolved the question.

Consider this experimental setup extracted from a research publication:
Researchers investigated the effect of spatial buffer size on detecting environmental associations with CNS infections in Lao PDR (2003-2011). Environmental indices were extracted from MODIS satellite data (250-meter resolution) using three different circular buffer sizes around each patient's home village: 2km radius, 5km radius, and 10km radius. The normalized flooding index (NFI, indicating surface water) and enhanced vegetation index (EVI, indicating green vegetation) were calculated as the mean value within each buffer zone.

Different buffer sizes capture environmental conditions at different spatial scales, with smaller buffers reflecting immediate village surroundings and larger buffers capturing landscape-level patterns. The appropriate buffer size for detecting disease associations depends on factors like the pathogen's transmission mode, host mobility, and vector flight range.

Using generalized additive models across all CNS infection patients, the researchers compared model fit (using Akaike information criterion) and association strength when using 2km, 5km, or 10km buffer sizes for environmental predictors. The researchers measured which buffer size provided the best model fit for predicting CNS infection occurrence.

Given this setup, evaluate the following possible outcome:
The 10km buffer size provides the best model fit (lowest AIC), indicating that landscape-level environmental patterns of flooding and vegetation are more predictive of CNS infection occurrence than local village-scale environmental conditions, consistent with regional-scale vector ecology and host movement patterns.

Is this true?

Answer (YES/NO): YES